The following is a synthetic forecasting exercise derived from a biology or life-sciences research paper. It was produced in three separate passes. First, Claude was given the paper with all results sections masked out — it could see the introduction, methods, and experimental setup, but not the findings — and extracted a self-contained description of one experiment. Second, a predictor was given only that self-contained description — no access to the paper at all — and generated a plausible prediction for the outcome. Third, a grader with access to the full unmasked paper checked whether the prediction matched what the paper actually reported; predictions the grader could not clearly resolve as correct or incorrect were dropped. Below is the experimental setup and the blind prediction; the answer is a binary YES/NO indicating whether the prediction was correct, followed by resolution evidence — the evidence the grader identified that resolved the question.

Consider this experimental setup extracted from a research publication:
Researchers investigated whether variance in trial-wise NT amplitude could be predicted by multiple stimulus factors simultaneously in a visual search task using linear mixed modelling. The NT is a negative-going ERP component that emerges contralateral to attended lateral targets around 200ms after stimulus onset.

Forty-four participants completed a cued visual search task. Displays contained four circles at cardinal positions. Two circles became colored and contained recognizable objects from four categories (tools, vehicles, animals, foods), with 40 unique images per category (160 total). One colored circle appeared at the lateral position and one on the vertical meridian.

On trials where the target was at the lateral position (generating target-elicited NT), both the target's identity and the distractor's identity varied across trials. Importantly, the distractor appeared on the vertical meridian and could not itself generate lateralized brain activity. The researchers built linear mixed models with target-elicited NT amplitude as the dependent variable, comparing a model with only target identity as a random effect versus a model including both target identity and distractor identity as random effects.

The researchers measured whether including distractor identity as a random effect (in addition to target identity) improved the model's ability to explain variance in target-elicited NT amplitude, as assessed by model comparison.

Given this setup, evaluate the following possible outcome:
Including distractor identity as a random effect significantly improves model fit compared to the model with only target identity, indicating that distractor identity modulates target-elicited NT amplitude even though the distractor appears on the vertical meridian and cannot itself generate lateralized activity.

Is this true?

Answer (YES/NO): YES